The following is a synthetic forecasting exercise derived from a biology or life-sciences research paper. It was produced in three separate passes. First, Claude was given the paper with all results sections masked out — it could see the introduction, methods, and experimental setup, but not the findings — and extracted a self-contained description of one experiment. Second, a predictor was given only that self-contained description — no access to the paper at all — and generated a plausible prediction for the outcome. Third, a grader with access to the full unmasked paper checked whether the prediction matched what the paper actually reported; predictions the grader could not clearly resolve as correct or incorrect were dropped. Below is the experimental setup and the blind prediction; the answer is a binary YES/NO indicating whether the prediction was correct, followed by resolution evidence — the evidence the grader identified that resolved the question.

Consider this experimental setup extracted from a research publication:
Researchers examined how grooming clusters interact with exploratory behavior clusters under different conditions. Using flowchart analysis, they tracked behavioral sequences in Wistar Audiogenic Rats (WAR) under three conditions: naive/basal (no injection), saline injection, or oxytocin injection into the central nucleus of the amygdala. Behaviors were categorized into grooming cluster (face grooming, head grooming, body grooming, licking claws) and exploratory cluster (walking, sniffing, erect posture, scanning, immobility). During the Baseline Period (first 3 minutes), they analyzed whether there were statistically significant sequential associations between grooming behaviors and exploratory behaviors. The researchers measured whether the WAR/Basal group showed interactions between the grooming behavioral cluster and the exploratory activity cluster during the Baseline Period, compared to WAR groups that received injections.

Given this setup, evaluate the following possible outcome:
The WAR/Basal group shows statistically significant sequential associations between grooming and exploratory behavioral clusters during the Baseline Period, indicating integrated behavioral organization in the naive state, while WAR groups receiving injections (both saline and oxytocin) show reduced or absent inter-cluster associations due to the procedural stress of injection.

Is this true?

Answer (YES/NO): NO